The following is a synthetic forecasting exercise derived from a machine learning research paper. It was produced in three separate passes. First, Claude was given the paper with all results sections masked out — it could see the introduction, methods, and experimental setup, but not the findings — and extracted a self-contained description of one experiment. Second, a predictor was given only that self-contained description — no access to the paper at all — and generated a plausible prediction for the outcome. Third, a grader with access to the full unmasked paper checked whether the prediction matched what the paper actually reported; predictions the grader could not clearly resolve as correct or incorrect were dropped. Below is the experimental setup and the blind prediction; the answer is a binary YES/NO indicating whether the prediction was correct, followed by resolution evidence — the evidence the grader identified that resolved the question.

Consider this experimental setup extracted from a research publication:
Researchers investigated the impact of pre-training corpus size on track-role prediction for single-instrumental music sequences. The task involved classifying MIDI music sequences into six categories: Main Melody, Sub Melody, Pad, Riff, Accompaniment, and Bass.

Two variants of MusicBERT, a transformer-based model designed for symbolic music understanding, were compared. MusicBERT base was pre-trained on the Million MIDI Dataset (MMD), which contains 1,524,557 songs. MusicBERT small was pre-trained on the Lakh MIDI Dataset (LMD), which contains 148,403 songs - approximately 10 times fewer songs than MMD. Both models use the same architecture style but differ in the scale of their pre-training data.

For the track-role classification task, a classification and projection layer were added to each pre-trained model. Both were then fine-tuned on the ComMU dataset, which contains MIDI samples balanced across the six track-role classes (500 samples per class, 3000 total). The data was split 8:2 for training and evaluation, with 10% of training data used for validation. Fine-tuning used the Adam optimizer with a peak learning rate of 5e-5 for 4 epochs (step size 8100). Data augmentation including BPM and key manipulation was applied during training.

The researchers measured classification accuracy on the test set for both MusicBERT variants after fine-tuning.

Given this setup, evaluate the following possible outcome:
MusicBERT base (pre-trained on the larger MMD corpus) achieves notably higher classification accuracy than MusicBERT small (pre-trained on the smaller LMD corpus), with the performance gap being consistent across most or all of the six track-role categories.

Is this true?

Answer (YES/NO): NO